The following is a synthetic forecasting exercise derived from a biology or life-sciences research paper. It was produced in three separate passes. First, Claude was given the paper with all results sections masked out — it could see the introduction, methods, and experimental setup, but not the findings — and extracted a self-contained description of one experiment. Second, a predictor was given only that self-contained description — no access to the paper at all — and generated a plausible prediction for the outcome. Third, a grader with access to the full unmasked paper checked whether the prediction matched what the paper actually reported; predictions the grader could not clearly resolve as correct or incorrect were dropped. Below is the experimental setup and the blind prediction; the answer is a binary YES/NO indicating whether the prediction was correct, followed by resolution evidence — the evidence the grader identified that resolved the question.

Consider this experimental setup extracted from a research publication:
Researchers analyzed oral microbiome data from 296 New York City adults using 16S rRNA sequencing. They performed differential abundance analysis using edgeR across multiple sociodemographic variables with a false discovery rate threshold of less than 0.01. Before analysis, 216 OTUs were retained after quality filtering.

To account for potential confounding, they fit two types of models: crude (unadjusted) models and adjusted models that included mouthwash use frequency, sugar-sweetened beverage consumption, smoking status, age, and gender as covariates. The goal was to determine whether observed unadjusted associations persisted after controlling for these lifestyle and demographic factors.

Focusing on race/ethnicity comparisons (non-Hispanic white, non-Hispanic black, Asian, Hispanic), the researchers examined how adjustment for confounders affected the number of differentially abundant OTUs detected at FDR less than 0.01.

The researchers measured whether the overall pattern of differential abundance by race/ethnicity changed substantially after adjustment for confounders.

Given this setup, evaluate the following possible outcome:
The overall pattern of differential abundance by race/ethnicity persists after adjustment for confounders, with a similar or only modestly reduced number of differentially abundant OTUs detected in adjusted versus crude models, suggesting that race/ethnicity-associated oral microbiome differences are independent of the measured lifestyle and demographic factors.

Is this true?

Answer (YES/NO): YES